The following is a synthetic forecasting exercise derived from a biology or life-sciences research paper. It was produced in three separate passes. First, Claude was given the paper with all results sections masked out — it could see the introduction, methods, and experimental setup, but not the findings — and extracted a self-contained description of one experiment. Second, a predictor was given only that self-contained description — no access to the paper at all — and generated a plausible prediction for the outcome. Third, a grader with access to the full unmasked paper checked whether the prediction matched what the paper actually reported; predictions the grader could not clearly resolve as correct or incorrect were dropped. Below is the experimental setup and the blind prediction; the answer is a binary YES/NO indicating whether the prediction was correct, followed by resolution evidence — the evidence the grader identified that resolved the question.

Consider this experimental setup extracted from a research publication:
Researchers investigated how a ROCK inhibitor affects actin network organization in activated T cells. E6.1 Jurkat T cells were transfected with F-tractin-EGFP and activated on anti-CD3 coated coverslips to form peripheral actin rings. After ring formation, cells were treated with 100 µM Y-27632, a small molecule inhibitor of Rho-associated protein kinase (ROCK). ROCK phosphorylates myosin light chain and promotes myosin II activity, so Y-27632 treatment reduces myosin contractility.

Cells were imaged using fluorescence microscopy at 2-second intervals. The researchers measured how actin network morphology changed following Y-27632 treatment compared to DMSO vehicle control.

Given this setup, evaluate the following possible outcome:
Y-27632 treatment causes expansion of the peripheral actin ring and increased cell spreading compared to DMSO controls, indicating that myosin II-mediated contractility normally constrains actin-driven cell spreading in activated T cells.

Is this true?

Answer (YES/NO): NO